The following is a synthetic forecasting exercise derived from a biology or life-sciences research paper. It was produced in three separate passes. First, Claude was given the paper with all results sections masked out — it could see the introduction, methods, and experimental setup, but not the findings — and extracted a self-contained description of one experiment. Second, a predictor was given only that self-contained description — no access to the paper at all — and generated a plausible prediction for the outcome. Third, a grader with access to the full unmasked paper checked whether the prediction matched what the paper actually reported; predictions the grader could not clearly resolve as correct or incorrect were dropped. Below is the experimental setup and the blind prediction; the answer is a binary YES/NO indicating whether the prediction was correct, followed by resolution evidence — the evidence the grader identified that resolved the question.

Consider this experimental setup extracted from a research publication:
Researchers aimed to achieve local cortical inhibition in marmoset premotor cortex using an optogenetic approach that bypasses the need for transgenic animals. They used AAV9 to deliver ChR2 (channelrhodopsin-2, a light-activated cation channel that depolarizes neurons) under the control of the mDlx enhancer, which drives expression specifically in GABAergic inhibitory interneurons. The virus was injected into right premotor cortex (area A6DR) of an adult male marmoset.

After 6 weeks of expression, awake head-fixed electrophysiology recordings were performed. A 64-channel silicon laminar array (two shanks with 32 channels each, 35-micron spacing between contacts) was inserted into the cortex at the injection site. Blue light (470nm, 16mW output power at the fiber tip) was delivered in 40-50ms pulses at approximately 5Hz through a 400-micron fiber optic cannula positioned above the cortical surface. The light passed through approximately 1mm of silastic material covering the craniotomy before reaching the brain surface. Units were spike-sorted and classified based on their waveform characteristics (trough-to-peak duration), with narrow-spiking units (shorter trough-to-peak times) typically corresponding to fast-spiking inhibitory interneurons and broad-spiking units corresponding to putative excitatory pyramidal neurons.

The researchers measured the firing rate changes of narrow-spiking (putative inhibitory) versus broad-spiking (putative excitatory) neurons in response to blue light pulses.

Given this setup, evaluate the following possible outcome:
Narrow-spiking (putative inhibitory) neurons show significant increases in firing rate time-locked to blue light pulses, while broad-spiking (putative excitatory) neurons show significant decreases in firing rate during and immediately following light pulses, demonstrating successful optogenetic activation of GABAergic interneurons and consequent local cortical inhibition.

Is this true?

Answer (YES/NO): YES